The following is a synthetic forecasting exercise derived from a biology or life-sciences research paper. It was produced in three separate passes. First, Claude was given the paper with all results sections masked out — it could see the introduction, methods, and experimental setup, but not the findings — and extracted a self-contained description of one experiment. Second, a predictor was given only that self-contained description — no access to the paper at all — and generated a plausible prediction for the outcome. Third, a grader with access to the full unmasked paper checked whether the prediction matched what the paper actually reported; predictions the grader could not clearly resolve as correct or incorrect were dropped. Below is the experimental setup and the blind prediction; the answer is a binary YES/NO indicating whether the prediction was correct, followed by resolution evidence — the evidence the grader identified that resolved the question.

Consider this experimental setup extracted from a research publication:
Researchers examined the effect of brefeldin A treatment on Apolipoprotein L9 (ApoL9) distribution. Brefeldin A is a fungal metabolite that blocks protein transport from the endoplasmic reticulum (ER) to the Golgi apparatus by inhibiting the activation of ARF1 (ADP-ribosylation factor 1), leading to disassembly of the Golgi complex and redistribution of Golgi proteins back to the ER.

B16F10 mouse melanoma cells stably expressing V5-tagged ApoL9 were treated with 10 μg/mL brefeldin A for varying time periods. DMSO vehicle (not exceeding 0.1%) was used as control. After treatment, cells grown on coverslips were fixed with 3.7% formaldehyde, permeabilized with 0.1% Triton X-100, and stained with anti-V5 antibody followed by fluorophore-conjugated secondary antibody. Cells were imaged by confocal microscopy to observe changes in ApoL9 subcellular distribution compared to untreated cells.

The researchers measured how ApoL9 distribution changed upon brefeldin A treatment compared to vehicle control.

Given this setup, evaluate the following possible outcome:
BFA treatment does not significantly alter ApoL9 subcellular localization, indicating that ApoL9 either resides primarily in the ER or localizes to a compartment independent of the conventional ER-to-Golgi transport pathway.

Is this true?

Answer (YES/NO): NO